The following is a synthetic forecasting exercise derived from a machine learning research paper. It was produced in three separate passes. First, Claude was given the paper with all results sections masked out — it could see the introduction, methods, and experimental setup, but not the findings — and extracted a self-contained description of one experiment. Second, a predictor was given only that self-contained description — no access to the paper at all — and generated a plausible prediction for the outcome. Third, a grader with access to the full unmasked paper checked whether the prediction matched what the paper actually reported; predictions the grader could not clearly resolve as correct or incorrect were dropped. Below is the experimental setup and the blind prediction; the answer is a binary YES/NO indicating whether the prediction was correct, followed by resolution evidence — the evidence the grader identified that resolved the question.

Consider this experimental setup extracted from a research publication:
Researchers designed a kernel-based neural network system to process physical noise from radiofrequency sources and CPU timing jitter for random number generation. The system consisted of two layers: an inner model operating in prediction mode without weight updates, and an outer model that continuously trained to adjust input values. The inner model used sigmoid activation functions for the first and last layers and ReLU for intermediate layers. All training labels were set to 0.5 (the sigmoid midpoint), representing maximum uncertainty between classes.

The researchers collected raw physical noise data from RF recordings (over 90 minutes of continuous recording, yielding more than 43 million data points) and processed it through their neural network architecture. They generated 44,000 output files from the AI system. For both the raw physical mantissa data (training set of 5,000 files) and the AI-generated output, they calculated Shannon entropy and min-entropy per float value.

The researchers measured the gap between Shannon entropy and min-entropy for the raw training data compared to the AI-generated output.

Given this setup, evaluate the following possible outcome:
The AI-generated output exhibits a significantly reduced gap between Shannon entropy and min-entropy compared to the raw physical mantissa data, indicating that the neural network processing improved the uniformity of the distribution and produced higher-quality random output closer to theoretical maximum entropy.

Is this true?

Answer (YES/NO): YES